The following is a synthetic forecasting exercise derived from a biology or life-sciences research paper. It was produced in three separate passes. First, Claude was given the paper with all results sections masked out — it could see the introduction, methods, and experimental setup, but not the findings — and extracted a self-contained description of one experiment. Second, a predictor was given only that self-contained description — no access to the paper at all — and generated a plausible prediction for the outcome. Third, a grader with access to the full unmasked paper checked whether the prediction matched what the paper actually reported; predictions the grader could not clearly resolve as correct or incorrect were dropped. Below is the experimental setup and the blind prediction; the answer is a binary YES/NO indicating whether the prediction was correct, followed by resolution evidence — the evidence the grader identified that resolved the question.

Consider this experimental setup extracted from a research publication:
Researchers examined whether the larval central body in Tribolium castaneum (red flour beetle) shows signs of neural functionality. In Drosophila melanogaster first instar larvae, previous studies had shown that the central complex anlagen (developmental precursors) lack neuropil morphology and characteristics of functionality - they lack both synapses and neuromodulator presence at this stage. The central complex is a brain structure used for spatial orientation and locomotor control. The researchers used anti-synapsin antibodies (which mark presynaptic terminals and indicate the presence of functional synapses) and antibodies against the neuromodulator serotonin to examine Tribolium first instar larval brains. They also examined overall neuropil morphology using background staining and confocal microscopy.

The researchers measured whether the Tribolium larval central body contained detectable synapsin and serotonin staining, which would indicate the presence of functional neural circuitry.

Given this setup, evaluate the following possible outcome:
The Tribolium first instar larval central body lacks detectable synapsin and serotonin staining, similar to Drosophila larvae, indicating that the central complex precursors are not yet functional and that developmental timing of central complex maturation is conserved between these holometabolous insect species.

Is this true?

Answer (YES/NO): NO